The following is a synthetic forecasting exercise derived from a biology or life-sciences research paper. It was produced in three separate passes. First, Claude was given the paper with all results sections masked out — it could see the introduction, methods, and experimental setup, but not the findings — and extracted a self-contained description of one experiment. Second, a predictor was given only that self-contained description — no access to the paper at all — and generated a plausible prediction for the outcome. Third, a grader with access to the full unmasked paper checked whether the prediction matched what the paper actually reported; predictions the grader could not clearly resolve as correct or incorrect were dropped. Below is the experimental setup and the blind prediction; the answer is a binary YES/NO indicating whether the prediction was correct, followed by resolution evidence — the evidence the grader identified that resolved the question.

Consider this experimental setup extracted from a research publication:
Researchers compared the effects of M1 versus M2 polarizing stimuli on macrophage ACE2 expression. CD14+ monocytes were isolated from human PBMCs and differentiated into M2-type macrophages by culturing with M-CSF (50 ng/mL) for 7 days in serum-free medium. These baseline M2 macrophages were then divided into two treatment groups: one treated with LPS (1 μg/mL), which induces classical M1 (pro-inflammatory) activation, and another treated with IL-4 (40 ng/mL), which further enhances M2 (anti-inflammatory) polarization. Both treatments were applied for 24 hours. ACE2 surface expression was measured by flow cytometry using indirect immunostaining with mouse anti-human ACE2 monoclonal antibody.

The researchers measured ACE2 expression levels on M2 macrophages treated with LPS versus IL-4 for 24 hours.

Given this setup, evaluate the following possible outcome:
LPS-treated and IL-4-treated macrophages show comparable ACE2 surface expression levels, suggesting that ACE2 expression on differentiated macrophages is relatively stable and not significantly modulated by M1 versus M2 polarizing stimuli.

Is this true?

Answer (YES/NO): NO